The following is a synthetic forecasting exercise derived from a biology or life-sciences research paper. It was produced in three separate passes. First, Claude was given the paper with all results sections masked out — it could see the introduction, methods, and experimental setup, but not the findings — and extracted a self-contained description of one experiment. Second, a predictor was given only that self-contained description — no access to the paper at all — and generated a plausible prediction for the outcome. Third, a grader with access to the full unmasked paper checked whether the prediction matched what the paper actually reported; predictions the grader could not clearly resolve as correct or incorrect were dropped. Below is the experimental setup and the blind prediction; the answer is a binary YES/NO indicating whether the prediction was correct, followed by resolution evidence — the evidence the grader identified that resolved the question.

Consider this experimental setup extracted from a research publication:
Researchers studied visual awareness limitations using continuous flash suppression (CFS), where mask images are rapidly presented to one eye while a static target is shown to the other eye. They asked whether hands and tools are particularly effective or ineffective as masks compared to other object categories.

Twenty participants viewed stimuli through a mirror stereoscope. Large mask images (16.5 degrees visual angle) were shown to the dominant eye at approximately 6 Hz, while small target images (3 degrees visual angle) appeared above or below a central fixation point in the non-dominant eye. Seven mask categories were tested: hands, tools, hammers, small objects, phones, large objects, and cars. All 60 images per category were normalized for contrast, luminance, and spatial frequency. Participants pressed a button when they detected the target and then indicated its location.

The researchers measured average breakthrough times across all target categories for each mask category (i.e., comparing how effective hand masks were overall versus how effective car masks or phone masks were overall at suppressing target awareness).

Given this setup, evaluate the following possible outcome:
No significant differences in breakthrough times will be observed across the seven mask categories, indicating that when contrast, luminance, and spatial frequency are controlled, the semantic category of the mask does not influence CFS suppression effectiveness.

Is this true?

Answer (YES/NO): NO